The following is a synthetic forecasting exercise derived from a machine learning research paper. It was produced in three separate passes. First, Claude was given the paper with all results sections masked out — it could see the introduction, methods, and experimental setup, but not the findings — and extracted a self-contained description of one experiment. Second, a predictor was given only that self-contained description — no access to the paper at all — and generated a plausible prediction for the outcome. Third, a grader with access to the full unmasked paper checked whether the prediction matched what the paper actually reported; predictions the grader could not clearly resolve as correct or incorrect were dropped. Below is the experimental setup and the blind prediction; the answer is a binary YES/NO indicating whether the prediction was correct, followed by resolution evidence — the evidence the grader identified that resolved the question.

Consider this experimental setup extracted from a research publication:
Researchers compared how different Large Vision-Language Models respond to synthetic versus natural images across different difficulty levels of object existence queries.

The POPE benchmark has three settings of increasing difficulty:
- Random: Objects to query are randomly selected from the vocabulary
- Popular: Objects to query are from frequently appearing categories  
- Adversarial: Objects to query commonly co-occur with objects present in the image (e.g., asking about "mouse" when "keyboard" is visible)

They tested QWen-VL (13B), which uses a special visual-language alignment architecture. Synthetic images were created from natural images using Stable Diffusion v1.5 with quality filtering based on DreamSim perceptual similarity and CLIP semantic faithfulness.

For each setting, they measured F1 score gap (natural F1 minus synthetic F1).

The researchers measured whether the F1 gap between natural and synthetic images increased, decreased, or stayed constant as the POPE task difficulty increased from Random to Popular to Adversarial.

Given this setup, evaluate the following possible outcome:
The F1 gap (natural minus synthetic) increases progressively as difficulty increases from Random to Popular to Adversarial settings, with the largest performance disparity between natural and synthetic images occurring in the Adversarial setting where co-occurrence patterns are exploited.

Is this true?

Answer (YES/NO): NO